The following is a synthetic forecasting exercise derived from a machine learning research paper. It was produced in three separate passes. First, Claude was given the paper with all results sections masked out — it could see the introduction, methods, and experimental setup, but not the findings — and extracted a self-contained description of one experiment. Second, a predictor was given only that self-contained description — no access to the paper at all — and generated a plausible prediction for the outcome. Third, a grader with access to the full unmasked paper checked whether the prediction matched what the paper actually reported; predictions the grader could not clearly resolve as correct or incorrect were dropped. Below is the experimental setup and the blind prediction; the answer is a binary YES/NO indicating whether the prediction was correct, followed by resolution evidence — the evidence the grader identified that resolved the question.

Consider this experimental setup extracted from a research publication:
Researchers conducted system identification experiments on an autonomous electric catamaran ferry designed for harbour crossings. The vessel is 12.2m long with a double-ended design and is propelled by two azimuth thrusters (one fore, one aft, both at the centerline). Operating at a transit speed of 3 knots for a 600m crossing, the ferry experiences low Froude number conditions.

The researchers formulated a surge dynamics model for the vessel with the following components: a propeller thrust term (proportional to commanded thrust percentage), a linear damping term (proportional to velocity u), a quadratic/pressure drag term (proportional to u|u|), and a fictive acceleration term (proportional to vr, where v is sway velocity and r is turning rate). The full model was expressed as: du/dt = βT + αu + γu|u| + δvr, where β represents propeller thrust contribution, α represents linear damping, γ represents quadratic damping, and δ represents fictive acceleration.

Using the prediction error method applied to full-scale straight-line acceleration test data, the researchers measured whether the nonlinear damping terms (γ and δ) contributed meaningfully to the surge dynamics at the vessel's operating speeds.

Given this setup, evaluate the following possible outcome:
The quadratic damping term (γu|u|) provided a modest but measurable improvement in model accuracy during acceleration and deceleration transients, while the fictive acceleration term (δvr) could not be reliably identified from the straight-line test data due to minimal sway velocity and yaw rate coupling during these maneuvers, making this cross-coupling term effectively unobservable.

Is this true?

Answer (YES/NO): NO